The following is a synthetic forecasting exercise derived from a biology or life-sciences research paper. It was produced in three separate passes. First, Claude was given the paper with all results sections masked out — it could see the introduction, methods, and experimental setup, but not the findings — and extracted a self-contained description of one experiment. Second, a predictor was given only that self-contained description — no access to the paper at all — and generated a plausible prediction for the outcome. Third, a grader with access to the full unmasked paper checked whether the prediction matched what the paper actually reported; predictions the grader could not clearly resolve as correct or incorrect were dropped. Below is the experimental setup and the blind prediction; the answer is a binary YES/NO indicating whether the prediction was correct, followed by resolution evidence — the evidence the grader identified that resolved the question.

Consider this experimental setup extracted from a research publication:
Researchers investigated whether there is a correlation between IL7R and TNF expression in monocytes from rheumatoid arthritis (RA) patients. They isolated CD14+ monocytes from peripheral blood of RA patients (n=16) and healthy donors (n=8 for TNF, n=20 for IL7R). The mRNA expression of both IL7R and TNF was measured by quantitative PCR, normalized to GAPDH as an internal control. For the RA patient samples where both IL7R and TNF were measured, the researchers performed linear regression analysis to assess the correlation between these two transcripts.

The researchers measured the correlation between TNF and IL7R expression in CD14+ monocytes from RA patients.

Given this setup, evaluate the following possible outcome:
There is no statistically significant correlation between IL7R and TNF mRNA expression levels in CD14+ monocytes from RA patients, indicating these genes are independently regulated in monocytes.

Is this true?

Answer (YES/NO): NO